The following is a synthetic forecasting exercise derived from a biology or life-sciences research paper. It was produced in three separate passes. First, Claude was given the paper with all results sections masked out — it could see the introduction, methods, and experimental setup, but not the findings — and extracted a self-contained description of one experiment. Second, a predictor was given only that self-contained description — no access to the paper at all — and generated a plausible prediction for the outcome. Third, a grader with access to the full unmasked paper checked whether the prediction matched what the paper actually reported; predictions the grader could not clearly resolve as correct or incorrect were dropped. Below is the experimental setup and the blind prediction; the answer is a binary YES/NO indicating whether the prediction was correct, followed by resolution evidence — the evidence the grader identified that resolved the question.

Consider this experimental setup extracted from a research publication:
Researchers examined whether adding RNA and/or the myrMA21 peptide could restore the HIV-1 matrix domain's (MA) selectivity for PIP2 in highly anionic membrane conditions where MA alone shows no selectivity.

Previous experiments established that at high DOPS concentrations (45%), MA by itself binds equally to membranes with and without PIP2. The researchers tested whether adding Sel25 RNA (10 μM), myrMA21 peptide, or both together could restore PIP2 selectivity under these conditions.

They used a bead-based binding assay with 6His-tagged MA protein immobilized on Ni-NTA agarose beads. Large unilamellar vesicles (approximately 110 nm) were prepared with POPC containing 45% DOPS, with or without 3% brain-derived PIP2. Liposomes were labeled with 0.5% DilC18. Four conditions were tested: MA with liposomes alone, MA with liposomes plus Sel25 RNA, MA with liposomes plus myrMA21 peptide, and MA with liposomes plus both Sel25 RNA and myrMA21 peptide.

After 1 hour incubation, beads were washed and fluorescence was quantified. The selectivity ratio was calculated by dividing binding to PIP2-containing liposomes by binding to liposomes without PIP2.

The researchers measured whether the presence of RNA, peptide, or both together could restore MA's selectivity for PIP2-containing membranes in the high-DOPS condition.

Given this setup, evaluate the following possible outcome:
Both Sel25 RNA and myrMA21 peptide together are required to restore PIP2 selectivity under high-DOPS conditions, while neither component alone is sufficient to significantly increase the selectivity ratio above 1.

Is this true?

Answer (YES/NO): NO